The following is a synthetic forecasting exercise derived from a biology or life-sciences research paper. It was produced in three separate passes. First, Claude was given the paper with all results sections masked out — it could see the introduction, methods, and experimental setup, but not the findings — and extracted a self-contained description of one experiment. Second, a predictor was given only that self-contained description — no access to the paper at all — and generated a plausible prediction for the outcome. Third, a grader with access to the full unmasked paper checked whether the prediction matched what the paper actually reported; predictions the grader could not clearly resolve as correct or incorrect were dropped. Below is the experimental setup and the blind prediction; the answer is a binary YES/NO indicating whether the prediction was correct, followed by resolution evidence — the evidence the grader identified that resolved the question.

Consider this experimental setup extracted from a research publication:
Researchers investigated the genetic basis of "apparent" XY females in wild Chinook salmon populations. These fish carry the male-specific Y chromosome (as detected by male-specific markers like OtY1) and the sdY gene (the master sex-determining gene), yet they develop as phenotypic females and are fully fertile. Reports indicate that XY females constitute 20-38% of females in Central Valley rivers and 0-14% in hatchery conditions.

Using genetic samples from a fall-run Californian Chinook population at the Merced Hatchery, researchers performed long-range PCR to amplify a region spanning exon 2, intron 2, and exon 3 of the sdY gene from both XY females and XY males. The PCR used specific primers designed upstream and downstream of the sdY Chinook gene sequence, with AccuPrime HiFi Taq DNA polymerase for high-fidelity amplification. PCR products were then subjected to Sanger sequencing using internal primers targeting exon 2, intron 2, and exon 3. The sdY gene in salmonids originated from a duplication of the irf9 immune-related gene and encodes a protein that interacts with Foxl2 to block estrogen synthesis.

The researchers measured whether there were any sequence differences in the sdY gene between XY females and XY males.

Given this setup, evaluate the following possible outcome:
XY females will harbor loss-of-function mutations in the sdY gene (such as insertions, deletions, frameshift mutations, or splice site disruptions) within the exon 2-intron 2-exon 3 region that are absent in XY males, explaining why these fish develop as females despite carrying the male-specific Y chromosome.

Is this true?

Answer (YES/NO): NO